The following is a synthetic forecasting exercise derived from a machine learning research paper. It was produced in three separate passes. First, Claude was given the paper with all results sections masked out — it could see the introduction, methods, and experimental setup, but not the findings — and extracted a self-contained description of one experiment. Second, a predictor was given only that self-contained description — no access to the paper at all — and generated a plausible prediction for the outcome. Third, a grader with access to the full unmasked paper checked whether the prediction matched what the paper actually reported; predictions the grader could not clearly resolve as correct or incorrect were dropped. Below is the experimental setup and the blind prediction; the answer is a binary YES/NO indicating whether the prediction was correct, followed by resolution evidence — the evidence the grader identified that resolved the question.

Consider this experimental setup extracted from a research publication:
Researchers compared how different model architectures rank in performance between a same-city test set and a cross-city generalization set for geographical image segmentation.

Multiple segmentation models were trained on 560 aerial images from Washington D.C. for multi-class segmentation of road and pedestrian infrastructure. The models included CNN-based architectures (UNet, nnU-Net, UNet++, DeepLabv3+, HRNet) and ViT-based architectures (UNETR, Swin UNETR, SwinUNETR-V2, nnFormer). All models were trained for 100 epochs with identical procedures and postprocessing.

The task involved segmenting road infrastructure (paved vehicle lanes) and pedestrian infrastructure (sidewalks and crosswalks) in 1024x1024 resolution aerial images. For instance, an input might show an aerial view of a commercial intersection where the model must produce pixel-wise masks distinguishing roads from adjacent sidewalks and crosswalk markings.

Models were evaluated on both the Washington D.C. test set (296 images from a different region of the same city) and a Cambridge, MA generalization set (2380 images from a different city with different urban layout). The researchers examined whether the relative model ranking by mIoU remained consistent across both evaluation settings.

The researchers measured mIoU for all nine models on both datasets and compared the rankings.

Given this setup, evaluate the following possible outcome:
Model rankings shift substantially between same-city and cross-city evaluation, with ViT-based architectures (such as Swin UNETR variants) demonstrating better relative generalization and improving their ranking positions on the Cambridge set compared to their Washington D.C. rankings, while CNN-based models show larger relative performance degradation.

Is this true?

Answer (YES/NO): NO